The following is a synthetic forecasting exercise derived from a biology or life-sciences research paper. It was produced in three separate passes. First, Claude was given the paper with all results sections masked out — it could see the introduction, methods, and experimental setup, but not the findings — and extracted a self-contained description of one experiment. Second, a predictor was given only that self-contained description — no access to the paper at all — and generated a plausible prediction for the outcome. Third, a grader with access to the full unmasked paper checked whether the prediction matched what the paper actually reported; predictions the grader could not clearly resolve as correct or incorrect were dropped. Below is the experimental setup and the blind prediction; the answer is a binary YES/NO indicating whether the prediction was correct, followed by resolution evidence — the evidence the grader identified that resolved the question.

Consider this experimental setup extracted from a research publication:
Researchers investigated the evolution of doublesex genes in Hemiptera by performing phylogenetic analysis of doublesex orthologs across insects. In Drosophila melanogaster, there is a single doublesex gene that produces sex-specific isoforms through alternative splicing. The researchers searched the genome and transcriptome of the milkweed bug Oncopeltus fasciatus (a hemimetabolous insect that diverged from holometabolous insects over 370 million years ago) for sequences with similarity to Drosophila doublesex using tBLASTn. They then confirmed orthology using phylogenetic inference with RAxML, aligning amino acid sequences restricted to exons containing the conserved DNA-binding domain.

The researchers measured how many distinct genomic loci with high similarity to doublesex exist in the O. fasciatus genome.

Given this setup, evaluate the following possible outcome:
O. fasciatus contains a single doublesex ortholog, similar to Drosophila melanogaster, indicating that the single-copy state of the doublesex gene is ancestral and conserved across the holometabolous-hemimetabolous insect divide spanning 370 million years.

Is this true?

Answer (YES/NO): NO